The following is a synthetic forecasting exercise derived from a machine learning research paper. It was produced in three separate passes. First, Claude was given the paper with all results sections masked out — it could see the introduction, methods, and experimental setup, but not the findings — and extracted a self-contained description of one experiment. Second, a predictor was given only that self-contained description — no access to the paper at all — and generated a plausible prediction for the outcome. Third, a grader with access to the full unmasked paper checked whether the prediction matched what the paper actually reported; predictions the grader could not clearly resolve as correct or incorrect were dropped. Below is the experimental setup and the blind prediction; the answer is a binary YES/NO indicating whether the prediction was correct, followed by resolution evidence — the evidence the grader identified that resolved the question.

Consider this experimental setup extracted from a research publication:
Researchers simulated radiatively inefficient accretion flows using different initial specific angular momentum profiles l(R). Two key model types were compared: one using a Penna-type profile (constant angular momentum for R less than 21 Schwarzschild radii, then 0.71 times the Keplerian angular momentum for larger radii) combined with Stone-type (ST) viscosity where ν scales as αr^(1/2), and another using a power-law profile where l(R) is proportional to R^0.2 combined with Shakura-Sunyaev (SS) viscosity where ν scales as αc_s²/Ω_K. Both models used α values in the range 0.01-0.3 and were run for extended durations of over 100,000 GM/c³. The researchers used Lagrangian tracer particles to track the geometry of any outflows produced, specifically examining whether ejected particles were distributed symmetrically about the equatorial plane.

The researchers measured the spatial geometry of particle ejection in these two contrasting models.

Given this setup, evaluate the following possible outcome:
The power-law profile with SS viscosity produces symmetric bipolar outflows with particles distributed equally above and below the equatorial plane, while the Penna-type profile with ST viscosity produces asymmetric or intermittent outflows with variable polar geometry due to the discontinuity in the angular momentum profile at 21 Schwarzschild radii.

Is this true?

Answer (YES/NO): YES